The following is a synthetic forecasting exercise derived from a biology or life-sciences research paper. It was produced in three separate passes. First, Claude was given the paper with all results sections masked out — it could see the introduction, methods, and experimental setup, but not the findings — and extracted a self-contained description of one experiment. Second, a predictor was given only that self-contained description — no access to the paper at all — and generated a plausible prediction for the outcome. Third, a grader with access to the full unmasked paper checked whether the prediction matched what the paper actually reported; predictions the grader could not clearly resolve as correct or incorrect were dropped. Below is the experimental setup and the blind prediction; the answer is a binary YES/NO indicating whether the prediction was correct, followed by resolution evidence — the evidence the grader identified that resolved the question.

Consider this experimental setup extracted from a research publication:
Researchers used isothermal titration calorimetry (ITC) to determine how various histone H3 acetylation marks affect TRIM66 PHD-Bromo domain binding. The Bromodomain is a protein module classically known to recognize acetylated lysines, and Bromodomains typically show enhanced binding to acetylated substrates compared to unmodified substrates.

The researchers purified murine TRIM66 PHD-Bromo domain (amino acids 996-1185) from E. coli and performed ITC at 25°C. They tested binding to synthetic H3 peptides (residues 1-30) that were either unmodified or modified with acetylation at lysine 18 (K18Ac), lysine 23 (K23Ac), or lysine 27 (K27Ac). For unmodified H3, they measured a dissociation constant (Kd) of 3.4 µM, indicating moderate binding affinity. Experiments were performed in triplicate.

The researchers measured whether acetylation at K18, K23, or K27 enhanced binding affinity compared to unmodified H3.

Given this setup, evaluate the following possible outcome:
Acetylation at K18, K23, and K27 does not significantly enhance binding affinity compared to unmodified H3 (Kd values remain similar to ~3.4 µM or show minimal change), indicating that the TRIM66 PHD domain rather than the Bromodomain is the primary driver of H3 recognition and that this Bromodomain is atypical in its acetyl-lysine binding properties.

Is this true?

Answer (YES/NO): YES